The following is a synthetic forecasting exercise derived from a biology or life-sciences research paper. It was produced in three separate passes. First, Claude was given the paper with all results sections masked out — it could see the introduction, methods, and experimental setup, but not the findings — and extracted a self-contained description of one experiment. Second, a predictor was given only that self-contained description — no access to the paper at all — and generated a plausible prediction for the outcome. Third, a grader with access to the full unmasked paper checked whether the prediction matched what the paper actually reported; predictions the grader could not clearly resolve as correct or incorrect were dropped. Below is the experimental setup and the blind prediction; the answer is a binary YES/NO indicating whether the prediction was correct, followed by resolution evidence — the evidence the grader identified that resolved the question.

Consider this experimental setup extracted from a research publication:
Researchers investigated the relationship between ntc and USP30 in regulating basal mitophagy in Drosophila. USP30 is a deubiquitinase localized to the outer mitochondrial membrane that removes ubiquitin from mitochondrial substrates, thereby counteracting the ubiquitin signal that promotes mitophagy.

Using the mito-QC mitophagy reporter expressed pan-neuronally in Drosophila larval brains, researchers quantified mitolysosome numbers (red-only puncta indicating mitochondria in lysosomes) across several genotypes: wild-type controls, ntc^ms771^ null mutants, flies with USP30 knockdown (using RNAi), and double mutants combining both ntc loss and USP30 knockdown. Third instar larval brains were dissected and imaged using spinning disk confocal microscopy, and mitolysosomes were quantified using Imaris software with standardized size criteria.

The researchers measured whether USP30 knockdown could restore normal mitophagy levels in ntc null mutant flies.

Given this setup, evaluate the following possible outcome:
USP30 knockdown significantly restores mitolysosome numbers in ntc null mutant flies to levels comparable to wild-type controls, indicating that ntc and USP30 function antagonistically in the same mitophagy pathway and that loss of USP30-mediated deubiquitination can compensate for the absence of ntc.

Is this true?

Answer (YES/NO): NO